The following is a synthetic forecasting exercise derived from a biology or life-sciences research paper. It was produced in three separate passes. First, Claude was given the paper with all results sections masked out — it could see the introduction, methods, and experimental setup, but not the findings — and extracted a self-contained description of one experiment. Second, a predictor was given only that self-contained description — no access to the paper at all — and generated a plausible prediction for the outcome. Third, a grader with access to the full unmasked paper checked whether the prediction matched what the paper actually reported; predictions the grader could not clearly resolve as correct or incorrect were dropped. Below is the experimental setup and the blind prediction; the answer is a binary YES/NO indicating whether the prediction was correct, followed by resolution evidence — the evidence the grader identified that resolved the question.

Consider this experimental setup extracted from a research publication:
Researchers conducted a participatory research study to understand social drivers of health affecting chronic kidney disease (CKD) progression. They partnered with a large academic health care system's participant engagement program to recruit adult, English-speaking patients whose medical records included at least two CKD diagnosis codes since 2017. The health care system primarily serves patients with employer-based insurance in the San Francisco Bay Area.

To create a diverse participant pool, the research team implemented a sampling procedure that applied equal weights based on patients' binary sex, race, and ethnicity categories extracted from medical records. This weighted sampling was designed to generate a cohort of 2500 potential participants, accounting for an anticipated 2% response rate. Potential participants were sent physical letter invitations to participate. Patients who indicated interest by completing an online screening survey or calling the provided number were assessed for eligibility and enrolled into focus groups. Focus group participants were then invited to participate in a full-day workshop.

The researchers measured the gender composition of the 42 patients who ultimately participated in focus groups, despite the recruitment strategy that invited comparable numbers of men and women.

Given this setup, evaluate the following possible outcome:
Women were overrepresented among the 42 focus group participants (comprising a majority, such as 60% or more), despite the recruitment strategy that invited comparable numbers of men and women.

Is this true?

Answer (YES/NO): YES